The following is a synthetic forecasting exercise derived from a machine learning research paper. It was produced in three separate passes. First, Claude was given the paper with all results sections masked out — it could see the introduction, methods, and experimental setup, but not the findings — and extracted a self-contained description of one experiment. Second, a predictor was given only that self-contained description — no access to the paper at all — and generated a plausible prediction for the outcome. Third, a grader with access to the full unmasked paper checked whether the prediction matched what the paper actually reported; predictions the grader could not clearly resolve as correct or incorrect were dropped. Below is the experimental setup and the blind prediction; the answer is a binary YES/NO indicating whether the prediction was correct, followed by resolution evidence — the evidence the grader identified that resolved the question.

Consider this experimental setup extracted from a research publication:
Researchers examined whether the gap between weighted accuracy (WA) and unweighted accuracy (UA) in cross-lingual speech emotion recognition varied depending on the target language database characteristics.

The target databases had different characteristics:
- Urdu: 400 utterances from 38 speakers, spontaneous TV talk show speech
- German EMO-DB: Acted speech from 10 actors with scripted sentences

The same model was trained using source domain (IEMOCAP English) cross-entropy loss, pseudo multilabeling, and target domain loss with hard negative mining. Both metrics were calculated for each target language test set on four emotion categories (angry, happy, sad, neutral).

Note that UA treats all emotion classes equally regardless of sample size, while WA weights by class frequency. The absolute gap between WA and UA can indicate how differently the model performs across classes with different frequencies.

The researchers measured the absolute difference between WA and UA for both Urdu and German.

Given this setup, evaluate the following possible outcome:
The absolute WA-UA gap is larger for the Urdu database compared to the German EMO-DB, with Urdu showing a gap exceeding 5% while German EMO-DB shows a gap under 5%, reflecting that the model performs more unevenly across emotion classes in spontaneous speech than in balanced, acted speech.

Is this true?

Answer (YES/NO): NO